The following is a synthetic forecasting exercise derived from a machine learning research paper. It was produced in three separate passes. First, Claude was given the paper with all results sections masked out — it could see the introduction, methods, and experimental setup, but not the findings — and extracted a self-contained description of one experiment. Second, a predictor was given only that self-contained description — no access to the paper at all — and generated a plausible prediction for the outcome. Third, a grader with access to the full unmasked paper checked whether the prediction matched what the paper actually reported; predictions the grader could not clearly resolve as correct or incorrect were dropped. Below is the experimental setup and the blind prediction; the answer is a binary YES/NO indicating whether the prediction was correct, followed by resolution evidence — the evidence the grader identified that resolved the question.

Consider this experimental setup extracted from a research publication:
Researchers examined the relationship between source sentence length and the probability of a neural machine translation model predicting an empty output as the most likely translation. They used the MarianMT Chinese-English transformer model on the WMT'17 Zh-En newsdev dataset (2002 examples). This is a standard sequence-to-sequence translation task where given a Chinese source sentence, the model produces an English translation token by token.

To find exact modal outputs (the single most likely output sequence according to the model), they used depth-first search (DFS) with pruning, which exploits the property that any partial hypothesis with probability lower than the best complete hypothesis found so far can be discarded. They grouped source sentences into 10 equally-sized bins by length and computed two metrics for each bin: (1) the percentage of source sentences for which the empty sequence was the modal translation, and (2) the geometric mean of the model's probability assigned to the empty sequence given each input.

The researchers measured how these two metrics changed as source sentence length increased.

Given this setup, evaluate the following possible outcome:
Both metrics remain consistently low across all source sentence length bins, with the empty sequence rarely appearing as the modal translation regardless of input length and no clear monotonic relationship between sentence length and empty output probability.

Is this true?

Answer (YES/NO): NO